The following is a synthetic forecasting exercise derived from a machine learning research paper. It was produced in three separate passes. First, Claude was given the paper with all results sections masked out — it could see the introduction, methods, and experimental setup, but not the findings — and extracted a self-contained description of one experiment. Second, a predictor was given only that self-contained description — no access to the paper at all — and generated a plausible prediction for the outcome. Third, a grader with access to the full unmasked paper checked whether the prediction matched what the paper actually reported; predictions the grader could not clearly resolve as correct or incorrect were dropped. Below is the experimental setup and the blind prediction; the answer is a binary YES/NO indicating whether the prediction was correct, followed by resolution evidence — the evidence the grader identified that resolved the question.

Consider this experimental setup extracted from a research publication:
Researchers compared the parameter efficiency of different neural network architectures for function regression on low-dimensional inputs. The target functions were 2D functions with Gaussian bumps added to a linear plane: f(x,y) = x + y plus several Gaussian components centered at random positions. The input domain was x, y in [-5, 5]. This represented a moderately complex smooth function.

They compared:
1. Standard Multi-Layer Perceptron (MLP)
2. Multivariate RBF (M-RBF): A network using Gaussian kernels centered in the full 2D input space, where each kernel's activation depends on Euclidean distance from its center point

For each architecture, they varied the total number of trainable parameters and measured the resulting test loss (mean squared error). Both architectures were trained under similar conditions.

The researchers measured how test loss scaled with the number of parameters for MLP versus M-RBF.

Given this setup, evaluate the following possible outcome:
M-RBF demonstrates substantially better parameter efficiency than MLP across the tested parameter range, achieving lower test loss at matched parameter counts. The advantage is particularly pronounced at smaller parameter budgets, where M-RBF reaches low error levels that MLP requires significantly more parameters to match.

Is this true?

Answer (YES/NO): NO